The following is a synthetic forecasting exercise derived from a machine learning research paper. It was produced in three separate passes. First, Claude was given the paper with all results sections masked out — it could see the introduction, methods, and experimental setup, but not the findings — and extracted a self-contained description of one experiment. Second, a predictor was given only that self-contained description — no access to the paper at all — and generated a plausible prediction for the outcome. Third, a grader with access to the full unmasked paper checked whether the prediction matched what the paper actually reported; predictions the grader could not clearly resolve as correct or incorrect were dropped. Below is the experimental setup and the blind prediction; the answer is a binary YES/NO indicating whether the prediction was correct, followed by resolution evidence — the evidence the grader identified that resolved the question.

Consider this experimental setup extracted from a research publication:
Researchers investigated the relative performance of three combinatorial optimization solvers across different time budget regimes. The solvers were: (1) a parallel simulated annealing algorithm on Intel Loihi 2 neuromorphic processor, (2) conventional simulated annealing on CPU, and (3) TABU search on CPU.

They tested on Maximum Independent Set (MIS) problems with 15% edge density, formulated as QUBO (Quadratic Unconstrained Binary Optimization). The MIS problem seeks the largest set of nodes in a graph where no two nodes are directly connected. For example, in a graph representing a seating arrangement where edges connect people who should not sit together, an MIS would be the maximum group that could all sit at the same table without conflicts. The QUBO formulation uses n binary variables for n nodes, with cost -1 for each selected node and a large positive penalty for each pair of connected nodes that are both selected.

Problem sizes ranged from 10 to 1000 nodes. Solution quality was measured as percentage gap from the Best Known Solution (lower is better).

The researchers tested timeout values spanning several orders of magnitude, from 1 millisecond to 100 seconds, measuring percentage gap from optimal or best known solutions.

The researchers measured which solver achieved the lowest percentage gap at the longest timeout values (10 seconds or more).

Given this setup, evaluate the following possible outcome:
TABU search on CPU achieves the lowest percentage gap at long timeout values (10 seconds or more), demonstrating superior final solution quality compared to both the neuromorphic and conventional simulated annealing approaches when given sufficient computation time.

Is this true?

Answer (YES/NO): YES